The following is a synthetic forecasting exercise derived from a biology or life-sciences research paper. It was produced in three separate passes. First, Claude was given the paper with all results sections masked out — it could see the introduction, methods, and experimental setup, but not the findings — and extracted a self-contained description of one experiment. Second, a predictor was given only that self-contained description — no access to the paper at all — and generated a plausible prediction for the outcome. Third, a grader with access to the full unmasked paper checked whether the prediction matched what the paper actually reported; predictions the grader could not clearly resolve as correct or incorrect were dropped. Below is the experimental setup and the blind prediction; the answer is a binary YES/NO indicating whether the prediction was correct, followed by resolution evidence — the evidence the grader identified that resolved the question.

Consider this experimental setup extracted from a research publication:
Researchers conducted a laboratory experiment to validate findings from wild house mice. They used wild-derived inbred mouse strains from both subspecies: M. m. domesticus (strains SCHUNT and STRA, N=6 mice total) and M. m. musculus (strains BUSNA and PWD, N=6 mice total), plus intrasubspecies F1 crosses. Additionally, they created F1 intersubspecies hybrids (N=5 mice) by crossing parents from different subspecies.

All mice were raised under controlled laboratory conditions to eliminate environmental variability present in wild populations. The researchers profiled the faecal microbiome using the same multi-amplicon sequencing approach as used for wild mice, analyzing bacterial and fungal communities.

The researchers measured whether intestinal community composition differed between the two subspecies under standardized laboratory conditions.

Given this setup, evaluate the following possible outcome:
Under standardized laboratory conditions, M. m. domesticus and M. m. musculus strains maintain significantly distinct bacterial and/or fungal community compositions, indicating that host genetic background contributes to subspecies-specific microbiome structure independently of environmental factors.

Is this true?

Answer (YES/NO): NO